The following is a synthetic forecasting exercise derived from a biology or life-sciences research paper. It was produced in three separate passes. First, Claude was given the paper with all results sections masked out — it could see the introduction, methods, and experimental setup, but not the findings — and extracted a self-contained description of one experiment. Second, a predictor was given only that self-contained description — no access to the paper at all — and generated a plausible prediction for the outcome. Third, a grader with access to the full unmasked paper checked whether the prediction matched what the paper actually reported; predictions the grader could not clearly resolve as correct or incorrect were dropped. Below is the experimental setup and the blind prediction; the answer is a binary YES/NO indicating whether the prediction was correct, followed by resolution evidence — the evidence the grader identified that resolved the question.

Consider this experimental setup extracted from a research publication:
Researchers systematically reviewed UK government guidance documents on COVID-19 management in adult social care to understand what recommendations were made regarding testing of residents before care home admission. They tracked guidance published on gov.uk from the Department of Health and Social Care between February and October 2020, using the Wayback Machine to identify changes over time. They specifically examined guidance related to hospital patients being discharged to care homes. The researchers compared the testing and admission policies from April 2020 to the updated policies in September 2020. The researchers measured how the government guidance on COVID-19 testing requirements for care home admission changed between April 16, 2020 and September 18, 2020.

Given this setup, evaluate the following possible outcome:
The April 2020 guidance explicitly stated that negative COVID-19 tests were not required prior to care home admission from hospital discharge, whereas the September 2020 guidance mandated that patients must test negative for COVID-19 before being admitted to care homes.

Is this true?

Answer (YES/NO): NO